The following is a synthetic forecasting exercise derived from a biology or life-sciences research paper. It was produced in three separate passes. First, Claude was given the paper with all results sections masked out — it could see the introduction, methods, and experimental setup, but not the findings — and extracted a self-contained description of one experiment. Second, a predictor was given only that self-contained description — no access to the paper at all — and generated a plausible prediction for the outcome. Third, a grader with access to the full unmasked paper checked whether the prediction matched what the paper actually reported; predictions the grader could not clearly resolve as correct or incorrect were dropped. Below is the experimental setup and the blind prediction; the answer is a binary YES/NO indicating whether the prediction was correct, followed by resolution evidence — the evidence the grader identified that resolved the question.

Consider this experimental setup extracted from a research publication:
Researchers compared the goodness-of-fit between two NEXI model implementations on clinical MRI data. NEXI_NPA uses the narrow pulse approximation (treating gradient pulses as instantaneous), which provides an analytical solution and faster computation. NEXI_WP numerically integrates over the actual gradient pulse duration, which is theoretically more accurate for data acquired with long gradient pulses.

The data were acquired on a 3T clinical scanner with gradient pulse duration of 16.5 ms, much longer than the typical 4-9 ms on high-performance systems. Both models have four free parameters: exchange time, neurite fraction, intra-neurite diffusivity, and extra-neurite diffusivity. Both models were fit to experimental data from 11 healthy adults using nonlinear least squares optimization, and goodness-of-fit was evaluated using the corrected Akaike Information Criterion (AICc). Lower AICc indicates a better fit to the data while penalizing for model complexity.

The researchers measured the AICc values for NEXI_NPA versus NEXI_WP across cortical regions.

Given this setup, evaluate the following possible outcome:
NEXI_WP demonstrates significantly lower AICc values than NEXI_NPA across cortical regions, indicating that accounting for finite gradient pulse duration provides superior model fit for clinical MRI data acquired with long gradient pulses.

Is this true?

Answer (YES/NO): NO